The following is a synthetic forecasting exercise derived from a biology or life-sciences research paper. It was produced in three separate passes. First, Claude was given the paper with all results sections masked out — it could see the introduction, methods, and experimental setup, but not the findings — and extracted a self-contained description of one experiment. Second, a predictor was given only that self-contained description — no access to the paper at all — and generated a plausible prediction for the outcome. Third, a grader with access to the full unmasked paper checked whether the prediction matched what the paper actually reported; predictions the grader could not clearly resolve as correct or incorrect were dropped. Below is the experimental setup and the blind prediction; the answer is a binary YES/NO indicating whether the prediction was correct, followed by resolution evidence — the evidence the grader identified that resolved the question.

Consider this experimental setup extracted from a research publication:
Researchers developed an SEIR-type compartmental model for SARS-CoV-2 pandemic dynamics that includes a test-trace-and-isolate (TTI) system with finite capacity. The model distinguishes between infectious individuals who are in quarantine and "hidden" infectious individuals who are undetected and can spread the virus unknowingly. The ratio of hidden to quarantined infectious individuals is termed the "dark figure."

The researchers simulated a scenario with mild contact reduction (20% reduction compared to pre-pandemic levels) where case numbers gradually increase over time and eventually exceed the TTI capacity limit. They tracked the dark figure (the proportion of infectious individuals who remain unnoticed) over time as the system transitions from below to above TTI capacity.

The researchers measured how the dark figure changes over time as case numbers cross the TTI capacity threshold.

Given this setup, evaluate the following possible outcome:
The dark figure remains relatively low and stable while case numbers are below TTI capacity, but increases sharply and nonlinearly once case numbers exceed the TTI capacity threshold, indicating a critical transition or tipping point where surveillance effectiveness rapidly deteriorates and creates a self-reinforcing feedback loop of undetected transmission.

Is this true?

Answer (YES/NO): YES